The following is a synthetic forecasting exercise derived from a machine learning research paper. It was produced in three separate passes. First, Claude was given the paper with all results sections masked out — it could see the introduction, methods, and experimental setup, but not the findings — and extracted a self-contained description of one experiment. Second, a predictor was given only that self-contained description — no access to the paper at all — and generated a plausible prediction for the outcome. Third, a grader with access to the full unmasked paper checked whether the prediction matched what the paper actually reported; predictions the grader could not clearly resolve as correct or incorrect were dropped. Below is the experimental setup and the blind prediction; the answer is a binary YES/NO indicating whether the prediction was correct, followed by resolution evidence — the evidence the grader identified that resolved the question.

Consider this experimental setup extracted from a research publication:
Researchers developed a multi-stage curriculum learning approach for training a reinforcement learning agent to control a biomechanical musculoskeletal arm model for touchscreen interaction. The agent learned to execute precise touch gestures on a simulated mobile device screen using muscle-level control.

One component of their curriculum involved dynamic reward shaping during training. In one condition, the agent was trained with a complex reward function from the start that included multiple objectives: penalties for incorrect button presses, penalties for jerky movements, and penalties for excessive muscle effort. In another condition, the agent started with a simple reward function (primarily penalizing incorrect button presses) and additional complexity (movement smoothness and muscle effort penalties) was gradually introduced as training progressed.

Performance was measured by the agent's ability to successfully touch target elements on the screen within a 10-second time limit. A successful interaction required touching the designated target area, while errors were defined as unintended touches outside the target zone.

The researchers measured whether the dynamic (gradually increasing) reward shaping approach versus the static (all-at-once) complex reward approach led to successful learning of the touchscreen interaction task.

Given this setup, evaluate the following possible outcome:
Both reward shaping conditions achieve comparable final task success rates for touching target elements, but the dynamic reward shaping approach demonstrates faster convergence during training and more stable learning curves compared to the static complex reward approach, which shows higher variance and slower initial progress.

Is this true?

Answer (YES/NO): NO